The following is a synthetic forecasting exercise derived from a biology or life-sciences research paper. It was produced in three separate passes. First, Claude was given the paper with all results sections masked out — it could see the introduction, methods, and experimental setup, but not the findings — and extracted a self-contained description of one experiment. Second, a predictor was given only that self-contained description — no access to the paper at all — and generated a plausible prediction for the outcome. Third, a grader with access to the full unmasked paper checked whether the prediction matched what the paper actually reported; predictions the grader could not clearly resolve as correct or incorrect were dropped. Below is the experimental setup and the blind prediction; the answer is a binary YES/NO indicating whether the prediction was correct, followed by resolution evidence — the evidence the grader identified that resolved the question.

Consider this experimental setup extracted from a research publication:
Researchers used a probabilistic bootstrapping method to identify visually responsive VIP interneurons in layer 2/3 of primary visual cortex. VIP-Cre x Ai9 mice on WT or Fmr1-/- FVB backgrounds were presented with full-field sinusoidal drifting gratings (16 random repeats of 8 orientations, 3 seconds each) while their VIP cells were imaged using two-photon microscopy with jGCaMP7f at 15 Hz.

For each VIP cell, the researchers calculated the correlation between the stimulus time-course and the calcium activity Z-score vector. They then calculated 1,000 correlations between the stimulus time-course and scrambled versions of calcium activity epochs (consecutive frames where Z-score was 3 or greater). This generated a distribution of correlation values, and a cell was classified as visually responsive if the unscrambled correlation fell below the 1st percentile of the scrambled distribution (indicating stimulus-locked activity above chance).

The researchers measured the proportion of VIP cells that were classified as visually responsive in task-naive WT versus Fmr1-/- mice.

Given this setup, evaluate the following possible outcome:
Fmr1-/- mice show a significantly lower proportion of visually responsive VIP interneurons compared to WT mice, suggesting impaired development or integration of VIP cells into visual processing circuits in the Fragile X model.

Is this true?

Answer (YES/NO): YES